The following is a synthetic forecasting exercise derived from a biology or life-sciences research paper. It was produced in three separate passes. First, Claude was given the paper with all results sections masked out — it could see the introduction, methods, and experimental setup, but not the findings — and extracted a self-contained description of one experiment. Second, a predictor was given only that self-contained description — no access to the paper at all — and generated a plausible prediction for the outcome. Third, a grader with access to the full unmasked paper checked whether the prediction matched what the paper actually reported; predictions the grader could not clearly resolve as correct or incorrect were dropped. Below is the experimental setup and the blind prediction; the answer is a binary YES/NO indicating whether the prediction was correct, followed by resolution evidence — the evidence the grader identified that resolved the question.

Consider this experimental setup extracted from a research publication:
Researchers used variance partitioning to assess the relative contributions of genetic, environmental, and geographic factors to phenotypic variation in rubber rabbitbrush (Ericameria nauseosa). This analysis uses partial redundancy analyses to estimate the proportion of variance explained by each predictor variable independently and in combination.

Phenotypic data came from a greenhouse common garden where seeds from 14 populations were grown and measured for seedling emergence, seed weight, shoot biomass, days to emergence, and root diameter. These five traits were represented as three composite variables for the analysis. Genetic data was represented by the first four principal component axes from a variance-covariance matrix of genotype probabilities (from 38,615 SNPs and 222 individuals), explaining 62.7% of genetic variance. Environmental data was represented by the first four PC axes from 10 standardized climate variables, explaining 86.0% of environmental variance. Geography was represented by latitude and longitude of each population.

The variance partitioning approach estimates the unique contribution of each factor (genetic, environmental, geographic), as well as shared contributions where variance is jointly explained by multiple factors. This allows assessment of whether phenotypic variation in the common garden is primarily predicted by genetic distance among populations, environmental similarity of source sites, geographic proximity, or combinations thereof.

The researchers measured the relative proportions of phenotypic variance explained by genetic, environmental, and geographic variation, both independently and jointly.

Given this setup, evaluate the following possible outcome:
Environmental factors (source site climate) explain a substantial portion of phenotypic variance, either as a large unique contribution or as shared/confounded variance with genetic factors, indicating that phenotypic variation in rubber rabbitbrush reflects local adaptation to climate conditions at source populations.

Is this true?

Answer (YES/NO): YES